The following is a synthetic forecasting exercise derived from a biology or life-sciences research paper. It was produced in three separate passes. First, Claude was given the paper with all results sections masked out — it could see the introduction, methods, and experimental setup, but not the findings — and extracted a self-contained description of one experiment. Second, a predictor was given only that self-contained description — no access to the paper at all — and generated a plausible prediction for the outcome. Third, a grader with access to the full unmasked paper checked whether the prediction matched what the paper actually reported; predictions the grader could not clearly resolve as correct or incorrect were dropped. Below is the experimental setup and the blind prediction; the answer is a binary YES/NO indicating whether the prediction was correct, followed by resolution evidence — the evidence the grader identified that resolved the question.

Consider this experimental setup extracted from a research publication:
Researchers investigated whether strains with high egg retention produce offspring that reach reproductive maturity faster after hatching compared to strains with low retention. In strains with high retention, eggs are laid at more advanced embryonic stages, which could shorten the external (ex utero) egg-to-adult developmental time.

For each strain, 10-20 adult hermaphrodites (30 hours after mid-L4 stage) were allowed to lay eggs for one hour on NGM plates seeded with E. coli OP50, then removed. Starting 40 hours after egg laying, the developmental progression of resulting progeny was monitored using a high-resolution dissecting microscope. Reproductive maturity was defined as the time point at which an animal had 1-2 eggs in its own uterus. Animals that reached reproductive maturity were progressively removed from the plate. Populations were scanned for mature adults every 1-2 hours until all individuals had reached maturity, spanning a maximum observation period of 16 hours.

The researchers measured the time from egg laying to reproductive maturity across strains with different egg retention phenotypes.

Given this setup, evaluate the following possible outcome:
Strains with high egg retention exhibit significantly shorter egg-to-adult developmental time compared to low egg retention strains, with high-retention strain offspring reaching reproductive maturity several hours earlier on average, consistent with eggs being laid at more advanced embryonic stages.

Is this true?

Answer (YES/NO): YES